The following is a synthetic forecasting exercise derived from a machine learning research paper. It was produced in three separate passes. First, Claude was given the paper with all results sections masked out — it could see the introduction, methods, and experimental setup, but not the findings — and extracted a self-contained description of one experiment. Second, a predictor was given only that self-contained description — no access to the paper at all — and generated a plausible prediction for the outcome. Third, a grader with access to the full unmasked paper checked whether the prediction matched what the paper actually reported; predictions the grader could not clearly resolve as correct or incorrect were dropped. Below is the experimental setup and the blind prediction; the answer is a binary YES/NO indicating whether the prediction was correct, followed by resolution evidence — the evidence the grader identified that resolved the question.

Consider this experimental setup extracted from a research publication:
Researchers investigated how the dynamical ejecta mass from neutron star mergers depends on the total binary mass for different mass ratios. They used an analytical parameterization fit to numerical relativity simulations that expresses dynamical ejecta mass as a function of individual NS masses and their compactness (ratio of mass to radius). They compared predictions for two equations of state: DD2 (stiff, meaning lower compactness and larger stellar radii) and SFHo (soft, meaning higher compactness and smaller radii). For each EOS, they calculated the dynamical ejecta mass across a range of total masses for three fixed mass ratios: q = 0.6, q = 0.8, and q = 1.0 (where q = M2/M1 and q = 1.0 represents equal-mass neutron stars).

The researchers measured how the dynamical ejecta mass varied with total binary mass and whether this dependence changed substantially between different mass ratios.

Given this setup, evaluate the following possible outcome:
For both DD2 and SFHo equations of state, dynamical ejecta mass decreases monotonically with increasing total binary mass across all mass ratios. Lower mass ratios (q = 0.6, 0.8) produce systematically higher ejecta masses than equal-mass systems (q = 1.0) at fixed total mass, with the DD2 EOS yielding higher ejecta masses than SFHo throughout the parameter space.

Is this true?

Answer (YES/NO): NO